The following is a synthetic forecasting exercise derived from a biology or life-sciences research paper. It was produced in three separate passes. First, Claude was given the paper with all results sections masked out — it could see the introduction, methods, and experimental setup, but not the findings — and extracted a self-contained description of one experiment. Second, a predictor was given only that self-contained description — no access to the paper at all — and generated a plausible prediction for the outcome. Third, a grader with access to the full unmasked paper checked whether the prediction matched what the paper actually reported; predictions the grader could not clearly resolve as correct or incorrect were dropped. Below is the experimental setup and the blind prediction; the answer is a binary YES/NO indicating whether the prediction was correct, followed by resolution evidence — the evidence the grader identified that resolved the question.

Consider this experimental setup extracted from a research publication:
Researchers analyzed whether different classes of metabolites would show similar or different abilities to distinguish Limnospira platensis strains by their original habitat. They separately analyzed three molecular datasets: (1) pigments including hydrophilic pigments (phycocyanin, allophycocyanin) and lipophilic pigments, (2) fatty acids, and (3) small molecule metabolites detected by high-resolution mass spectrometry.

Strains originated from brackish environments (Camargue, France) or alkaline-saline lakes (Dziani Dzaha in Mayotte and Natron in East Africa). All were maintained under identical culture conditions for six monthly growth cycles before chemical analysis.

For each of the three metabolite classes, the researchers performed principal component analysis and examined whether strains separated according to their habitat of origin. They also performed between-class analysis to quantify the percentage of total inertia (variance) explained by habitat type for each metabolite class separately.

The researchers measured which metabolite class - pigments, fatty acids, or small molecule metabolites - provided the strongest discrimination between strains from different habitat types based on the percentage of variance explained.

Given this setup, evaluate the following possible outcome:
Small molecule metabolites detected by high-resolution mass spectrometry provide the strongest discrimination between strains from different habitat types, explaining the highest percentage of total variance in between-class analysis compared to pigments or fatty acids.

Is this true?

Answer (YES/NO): NO